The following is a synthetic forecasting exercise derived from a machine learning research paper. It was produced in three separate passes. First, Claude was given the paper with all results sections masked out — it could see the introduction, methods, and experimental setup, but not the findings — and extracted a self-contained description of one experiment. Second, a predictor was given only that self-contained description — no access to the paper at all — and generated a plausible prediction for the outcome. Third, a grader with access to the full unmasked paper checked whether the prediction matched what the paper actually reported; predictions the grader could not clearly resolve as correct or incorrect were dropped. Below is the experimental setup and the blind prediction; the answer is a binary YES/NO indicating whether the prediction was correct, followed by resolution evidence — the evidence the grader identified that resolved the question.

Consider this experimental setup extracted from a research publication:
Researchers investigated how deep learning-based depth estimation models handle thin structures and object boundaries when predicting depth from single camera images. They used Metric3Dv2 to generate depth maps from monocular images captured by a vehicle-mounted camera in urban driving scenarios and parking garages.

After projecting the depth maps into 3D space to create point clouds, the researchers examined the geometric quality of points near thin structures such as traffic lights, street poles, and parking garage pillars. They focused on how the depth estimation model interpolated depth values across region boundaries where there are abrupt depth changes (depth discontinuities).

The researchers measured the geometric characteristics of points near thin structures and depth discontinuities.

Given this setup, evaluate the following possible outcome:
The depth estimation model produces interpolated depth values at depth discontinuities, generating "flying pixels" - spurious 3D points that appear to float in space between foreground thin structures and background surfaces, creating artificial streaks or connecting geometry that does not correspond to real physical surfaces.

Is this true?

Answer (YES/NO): YES